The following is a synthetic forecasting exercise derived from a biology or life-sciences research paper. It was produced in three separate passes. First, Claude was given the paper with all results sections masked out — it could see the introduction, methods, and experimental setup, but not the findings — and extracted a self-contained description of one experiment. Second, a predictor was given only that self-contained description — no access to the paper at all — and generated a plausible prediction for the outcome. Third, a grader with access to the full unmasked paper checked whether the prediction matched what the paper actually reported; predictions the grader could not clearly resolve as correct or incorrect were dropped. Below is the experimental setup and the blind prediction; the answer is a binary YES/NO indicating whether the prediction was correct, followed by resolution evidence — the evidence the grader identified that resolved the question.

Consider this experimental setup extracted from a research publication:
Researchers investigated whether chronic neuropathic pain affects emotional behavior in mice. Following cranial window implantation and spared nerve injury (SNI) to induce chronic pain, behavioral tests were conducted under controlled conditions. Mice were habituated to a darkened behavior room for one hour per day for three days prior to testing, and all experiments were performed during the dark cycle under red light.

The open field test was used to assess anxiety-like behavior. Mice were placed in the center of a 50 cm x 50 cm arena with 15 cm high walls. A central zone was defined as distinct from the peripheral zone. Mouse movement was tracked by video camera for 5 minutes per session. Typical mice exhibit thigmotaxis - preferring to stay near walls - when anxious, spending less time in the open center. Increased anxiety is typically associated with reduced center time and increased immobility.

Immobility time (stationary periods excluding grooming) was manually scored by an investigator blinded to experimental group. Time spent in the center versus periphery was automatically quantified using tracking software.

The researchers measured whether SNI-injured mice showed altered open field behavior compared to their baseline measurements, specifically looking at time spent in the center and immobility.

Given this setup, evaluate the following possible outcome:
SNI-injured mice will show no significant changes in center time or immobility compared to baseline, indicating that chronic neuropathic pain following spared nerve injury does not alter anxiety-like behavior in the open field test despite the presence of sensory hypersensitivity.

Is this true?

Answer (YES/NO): NO